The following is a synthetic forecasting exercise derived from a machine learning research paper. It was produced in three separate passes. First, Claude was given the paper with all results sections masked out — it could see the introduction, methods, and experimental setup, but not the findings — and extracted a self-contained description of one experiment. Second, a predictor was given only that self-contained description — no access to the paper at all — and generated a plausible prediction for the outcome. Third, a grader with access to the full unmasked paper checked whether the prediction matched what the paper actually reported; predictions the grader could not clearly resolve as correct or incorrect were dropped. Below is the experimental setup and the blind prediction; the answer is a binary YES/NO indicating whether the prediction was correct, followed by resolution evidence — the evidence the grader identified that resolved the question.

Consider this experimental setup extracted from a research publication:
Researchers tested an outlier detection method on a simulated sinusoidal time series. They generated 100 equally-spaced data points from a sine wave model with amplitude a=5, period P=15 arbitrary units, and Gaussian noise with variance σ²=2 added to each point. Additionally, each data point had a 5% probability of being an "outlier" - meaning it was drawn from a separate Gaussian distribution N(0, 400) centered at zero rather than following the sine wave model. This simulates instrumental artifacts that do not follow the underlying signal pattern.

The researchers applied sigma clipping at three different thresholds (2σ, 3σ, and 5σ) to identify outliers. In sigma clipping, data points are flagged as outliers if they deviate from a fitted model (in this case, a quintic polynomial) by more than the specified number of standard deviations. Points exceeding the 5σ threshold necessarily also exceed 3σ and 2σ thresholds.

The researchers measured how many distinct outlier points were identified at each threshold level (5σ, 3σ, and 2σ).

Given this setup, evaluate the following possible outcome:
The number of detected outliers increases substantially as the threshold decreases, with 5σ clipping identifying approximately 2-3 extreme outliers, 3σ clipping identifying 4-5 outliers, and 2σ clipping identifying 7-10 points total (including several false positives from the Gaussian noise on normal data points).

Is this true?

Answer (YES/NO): NO